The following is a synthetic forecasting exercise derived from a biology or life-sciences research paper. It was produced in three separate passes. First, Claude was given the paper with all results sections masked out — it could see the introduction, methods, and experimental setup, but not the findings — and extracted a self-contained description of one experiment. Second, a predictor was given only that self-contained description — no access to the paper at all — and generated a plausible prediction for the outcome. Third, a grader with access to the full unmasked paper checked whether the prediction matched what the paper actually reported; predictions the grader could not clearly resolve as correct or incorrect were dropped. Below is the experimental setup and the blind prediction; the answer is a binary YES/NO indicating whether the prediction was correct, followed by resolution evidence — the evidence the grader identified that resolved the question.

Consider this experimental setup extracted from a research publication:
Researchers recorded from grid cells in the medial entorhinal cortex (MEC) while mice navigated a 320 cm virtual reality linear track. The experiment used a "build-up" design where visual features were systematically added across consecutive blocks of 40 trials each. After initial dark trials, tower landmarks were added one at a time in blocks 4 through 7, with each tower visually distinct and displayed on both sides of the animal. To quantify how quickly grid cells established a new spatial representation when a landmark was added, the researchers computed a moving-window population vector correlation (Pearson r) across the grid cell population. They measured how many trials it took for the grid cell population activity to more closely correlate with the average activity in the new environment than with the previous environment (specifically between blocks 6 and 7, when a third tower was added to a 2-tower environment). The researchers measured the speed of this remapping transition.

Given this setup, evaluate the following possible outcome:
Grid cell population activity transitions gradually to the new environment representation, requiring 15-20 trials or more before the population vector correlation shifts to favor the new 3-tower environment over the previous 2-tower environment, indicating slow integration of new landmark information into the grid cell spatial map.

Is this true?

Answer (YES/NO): NO